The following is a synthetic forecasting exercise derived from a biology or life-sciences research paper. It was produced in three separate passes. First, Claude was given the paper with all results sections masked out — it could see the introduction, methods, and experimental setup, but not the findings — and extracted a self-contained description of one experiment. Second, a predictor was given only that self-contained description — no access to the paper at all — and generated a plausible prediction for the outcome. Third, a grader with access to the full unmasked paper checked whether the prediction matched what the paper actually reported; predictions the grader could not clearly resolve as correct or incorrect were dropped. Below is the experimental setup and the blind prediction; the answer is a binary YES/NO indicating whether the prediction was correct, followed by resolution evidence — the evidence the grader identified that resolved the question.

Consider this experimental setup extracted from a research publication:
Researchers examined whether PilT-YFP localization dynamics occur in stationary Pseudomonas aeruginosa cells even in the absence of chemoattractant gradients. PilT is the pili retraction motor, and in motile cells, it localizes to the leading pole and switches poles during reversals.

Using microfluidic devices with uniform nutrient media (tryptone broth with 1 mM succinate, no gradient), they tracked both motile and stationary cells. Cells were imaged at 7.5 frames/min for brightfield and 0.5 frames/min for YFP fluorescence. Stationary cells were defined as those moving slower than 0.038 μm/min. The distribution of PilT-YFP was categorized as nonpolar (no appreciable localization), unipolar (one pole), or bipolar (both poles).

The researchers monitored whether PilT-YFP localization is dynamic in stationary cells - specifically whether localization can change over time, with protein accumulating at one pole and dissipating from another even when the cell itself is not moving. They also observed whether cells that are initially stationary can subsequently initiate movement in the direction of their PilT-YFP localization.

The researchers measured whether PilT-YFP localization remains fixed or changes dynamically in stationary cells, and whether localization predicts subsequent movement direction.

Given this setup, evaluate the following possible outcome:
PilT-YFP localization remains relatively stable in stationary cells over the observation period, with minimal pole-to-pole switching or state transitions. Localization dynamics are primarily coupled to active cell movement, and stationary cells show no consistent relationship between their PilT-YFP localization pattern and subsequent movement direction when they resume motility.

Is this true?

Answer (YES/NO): NO